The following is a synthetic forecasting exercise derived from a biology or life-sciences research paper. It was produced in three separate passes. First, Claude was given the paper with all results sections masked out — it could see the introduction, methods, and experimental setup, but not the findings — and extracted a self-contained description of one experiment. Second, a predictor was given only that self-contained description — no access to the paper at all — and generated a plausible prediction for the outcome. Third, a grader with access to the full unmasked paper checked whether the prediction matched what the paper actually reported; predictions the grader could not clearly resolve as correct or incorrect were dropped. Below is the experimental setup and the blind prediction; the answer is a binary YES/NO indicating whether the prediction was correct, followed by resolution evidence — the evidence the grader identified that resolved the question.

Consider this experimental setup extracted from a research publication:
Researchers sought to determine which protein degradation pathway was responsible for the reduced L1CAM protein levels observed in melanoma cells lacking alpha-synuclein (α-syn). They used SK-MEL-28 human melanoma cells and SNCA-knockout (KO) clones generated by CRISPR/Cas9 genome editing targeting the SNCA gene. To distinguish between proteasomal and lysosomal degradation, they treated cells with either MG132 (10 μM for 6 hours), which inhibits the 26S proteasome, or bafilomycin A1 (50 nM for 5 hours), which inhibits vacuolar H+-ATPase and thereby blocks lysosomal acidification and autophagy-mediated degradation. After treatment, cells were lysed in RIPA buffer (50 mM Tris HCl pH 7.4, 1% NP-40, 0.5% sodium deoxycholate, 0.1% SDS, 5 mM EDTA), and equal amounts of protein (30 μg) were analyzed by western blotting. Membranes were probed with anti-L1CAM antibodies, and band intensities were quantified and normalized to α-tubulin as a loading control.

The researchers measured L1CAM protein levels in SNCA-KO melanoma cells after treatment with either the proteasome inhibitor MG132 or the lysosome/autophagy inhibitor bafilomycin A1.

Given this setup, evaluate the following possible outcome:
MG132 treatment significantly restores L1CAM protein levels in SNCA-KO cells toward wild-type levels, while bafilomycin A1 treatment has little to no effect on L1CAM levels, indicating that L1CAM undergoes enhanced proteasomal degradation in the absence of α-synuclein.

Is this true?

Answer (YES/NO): NO